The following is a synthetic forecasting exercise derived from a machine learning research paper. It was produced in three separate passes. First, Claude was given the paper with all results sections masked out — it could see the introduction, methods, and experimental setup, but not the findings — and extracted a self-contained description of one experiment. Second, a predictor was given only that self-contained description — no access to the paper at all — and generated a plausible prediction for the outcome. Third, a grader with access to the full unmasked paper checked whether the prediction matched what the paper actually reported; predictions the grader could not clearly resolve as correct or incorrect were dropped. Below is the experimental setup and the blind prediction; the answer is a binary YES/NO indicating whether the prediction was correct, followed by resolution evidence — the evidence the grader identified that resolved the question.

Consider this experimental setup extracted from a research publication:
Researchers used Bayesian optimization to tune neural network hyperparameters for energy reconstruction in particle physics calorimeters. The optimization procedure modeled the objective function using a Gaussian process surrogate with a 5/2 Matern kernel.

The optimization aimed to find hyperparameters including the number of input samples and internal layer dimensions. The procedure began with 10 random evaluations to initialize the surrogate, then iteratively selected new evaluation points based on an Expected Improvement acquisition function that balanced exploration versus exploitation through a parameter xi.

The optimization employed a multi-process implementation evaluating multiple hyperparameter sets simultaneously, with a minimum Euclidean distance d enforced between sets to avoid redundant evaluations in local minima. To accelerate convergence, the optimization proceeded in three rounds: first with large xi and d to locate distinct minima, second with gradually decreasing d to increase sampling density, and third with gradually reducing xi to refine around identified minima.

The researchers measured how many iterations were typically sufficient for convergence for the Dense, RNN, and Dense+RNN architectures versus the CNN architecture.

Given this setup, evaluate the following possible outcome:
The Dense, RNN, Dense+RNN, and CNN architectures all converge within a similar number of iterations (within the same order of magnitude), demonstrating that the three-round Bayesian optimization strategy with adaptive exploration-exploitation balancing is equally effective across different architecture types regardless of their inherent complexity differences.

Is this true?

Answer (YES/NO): NO